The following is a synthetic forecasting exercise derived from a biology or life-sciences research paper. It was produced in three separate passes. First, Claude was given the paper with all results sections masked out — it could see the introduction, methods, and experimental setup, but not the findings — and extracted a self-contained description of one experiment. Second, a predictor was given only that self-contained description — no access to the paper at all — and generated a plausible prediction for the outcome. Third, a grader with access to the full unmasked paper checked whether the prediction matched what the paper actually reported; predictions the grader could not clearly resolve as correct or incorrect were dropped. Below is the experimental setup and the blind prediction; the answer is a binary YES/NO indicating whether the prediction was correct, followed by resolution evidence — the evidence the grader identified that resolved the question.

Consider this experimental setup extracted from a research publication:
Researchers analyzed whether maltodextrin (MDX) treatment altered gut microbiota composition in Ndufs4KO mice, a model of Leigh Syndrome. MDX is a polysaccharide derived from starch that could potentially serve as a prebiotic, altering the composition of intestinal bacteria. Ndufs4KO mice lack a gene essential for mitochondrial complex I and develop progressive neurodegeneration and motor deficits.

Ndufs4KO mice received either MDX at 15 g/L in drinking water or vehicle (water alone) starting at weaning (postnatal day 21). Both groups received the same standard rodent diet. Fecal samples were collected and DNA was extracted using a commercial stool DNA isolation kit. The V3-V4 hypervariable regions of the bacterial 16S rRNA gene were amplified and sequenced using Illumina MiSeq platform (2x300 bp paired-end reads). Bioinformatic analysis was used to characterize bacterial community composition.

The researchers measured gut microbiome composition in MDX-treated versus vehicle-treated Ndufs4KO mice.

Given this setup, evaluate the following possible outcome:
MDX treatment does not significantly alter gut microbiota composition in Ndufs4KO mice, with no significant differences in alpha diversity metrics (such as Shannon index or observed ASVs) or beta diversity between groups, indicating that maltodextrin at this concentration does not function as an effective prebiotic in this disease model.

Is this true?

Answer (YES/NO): NO